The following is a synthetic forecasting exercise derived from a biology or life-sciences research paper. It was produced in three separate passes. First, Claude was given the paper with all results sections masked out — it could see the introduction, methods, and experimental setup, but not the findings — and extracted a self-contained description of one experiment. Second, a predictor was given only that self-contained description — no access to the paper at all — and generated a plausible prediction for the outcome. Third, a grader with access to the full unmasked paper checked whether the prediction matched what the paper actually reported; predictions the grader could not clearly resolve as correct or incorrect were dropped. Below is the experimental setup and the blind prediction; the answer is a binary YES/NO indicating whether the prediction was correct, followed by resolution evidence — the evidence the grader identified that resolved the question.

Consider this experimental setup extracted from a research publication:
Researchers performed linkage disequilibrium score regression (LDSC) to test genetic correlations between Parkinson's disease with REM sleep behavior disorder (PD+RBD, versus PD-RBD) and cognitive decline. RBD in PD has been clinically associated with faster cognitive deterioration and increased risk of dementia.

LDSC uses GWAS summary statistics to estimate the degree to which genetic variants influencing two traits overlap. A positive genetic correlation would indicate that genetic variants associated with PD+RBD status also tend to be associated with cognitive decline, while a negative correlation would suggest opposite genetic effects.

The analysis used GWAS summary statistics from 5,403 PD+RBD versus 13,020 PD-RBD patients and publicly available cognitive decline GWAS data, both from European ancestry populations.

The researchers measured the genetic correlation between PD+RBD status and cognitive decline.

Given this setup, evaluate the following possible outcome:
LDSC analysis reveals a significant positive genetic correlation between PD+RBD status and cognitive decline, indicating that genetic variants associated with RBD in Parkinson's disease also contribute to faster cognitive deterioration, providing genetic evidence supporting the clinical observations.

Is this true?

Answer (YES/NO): NO